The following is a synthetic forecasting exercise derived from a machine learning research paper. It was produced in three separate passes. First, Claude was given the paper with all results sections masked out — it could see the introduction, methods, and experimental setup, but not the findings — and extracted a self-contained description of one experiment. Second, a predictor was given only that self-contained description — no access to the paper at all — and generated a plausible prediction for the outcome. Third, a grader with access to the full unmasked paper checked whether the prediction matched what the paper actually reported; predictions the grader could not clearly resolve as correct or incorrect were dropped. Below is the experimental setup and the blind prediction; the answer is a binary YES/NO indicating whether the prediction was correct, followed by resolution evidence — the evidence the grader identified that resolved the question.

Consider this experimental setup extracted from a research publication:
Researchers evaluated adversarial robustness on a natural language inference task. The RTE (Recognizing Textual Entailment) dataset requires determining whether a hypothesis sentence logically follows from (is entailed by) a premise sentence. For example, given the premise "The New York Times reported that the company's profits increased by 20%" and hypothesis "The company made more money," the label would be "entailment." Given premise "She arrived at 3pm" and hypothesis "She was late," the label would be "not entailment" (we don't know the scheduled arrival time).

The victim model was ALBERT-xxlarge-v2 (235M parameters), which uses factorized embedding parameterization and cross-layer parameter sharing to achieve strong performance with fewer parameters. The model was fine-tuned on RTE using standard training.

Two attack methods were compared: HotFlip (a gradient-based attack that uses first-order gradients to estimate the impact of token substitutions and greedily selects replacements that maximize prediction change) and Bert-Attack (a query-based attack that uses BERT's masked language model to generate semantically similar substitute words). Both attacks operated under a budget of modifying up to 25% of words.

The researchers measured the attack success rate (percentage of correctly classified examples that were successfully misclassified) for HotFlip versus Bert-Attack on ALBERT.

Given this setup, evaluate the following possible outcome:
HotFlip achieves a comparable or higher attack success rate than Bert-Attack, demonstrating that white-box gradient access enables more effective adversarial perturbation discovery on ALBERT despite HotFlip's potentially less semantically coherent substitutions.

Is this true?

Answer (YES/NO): NO